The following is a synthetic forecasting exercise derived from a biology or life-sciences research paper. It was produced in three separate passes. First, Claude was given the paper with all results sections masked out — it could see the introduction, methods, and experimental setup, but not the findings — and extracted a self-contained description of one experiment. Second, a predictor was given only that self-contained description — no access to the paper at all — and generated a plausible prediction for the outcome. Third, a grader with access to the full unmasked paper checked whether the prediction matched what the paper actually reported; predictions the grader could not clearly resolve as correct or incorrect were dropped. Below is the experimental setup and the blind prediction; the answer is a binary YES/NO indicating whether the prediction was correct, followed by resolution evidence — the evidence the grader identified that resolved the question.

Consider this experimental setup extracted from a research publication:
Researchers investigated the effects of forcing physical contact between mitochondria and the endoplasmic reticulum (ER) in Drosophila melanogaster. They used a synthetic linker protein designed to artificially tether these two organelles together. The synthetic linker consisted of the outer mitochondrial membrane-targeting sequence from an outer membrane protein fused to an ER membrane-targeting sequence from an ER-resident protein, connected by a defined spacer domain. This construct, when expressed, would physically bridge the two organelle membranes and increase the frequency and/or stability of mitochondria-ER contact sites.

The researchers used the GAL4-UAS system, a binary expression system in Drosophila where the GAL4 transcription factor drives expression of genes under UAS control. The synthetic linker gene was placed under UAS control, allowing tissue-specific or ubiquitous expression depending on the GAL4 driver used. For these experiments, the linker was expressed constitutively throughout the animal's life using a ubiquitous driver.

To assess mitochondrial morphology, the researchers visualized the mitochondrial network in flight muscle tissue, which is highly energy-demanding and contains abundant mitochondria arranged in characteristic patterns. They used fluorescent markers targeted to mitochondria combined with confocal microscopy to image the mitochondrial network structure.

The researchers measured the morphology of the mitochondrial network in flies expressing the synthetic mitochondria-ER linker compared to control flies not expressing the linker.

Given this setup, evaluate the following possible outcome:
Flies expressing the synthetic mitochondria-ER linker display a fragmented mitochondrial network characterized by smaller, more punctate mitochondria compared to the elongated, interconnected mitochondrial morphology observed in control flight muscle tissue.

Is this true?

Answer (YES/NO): YES